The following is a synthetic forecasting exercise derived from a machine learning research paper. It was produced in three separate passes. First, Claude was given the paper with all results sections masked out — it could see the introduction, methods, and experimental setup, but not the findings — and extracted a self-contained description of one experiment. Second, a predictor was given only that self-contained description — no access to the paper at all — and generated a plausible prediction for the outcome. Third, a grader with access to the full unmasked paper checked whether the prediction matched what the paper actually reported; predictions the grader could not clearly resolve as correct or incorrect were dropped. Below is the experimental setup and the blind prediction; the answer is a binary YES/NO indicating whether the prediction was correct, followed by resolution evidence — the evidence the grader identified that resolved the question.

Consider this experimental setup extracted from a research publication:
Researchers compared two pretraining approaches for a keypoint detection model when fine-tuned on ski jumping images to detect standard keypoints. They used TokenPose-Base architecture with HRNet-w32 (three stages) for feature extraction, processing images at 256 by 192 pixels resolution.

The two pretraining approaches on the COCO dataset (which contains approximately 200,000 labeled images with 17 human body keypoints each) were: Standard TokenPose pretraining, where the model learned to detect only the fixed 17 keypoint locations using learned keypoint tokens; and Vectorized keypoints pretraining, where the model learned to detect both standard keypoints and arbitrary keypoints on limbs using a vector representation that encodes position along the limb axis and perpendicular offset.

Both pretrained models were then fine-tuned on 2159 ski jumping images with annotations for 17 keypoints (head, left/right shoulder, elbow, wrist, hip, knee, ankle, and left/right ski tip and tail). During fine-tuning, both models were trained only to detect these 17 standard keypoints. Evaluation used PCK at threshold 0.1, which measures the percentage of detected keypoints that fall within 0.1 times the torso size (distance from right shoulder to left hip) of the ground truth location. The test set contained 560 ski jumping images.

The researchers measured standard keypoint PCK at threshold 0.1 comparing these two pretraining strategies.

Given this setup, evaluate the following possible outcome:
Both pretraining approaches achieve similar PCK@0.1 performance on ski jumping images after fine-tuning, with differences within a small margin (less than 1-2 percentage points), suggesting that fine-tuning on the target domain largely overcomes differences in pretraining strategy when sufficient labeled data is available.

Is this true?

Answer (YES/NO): YES